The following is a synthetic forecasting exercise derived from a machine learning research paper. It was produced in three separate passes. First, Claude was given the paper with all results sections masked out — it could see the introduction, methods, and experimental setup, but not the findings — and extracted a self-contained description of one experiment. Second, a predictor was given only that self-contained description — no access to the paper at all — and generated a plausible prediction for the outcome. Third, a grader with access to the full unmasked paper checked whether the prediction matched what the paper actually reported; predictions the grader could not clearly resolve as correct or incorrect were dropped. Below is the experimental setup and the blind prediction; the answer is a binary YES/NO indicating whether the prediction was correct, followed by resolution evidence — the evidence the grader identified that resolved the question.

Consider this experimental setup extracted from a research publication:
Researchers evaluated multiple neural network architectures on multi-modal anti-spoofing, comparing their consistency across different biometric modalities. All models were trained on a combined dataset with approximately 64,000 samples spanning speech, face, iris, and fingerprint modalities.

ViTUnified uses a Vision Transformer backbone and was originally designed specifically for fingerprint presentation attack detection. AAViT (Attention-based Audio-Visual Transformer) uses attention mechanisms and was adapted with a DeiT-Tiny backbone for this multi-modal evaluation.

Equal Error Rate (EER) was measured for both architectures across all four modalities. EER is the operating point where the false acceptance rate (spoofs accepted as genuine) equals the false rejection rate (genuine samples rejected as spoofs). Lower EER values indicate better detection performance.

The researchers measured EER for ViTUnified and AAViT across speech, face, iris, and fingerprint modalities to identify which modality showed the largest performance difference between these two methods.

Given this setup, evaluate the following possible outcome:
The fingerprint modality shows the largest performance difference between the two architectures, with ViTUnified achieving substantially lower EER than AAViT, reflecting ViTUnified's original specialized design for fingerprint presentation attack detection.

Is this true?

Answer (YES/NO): NO